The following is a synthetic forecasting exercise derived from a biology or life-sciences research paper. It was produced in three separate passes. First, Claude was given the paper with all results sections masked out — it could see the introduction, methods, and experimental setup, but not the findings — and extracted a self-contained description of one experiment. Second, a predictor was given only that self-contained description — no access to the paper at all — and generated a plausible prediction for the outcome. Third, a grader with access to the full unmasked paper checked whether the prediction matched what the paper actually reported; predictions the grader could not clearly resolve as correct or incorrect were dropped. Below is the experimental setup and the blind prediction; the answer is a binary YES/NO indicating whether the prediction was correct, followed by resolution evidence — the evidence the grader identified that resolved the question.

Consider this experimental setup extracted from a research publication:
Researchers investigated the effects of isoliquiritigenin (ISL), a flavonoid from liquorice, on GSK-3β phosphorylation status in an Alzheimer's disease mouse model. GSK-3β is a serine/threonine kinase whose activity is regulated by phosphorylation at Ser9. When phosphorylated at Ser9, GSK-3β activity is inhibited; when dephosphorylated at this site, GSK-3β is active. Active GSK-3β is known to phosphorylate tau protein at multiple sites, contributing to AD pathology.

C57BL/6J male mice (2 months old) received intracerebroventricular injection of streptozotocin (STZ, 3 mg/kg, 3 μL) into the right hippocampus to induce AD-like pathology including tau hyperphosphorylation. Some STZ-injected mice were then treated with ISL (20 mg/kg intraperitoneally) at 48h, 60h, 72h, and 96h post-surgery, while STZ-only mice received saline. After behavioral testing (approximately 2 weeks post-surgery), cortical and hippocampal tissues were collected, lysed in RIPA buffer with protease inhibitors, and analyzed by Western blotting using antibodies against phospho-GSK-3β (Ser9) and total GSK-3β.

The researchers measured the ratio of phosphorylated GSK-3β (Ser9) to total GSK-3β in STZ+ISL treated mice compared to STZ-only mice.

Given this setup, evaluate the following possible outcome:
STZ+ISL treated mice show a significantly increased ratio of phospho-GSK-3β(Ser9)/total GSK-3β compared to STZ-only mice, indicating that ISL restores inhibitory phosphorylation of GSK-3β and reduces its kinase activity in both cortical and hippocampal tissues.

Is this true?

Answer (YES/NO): YES